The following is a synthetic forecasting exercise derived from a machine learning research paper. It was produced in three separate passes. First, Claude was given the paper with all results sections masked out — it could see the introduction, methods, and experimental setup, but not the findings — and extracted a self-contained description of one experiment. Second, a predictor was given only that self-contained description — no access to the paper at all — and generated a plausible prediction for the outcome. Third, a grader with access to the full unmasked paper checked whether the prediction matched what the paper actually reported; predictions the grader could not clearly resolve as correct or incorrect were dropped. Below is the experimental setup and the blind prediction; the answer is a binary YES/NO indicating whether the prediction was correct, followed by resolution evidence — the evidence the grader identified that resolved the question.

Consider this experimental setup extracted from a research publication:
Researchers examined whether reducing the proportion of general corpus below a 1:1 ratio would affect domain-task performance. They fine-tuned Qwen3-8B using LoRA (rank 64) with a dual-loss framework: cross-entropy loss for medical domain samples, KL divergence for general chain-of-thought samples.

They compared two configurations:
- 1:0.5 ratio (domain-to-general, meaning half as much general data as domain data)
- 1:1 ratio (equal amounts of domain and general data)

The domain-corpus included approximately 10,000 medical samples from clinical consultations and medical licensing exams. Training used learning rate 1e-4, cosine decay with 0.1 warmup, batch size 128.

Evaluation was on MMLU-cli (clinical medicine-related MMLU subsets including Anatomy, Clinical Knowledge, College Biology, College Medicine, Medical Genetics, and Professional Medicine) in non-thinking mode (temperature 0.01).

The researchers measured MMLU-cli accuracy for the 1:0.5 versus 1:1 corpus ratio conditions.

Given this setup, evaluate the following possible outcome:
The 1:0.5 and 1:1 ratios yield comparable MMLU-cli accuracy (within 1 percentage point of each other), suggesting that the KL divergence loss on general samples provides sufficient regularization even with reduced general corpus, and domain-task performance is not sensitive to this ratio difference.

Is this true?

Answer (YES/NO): NO